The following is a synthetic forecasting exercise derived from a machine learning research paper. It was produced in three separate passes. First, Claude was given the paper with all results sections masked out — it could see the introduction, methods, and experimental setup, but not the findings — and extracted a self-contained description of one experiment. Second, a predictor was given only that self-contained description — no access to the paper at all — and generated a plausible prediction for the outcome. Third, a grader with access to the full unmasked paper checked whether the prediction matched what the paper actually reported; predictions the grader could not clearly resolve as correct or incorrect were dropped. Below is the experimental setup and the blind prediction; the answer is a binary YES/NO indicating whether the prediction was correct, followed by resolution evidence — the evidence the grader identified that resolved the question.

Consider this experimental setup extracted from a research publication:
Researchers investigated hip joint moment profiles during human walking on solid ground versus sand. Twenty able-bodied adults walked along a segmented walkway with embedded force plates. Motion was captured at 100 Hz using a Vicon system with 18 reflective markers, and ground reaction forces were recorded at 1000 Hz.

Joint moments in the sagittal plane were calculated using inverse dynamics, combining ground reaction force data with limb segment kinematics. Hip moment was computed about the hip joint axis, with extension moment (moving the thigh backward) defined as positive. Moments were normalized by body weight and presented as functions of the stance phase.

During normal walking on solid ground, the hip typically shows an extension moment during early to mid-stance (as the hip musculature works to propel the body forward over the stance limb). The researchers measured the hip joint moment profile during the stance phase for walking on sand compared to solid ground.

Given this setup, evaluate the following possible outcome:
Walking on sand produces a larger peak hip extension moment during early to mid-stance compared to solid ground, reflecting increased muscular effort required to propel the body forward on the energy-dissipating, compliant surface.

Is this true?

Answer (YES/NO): NO